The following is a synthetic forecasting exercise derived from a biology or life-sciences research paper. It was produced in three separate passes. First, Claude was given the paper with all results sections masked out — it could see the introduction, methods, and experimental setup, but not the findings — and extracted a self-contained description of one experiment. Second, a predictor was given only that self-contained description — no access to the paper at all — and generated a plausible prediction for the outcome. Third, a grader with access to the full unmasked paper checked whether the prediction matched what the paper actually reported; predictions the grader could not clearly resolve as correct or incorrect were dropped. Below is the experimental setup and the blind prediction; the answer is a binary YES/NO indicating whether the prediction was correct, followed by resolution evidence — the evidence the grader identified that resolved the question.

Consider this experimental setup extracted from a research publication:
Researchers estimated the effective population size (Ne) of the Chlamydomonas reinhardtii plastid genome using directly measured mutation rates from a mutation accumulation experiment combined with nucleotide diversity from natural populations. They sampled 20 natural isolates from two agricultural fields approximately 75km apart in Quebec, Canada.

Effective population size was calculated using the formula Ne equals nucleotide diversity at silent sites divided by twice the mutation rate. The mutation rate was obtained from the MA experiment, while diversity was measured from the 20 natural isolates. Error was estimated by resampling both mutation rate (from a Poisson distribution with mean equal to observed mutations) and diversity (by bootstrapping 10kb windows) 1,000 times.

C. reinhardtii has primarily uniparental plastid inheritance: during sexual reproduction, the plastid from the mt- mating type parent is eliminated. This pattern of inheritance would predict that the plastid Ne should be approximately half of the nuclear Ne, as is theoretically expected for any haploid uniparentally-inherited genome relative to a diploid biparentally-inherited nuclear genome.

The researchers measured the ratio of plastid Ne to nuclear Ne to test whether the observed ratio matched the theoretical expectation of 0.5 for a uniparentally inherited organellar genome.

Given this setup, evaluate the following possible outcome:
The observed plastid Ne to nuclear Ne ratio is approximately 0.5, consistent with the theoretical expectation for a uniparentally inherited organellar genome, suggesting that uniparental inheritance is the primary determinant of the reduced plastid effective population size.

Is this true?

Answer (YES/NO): NO